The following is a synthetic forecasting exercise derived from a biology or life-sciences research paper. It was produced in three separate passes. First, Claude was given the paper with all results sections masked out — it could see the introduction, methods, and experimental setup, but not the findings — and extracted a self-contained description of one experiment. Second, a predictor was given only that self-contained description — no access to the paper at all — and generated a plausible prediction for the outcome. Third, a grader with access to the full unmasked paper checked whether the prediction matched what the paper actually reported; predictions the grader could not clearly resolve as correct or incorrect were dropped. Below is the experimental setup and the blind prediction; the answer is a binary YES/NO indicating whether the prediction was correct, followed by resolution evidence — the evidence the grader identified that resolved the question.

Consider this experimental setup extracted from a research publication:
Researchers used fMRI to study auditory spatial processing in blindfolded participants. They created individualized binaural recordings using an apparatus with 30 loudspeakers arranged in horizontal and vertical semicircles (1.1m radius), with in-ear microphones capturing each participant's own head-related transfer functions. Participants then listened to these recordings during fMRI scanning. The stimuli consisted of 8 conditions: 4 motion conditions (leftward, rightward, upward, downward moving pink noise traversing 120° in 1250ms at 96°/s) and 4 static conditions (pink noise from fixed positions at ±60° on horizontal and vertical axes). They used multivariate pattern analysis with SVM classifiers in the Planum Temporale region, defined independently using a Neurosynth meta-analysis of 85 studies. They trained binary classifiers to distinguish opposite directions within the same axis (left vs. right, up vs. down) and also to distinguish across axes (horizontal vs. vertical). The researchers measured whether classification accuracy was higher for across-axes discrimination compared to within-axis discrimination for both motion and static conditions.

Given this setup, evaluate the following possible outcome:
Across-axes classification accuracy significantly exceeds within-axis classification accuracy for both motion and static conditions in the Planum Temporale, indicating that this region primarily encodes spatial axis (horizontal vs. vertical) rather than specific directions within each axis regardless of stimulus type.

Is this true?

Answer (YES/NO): NO